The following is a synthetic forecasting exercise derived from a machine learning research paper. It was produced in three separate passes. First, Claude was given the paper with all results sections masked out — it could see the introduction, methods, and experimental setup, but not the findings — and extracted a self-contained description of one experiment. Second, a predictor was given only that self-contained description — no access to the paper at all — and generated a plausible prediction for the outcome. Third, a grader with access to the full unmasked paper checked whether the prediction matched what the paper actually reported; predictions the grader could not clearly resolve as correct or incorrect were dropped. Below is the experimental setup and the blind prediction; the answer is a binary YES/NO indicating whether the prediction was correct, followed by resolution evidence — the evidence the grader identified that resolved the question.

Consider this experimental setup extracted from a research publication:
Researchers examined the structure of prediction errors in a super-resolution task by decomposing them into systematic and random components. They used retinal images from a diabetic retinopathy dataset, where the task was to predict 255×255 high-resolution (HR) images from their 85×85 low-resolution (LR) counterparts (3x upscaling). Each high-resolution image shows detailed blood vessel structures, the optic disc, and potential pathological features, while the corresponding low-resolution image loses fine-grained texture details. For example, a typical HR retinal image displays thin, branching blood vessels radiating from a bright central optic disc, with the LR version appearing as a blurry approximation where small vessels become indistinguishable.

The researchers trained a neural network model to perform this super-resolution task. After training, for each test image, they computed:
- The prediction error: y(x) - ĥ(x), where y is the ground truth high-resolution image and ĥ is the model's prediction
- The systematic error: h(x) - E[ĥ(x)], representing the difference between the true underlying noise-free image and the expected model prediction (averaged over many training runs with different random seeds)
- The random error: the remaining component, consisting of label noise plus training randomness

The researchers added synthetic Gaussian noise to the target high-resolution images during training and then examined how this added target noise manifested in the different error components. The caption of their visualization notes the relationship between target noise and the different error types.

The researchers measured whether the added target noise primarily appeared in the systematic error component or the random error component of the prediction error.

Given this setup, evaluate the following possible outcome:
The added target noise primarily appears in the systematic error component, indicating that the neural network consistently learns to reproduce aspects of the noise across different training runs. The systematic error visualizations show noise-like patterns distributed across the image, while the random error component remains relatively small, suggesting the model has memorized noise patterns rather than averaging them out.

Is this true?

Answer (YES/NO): NO